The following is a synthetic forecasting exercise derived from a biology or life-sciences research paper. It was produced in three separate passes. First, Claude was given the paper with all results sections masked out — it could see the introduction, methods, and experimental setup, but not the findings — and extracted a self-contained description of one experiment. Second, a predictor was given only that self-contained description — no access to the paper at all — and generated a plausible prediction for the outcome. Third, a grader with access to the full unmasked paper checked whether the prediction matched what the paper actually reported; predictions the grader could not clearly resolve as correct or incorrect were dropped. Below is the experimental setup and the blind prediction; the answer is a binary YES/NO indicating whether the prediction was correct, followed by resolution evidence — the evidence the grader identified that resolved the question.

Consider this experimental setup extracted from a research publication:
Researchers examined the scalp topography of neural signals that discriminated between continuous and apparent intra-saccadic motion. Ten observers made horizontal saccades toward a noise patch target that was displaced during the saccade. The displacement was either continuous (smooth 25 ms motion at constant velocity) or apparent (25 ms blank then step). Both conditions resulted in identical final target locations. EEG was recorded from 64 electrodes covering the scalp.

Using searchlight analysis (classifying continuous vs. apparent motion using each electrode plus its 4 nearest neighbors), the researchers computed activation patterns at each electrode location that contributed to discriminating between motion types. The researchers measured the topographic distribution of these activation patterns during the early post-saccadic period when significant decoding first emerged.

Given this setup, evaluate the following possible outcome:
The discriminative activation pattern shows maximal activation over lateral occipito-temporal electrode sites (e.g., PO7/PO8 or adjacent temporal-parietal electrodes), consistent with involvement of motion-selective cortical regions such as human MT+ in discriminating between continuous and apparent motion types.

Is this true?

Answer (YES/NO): NO